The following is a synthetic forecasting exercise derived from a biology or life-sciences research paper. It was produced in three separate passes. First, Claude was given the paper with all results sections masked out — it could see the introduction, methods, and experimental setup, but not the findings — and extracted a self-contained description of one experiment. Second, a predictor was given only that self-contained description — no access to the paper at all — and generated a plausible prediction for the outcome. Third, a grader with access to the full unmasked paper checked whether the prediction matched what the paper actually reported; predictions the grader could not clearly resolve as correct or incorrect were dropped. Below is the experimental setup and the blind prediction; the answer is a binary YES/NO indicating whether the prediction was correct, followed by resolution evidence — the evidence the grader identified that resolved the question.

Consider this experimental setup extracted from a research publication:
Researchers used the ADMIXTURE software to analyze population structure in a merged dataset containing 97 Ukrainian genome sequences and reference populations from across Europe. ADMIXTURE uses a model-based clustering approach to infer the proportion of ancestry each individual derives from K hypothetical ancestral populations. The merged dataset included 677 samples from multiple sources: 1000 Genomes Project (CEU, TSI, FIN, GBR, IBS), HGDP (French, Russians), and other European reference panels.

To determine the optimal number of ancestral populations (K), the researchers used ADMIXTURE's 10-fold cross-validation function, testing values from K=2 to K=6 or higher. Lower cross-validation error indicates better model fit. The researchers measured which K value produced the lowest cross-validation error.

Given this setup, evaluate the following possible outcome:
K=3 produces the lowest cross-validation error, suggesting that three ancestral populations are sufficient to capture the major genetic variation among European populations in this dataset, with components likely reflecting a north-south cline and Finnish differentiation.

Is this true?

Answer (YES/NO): YES